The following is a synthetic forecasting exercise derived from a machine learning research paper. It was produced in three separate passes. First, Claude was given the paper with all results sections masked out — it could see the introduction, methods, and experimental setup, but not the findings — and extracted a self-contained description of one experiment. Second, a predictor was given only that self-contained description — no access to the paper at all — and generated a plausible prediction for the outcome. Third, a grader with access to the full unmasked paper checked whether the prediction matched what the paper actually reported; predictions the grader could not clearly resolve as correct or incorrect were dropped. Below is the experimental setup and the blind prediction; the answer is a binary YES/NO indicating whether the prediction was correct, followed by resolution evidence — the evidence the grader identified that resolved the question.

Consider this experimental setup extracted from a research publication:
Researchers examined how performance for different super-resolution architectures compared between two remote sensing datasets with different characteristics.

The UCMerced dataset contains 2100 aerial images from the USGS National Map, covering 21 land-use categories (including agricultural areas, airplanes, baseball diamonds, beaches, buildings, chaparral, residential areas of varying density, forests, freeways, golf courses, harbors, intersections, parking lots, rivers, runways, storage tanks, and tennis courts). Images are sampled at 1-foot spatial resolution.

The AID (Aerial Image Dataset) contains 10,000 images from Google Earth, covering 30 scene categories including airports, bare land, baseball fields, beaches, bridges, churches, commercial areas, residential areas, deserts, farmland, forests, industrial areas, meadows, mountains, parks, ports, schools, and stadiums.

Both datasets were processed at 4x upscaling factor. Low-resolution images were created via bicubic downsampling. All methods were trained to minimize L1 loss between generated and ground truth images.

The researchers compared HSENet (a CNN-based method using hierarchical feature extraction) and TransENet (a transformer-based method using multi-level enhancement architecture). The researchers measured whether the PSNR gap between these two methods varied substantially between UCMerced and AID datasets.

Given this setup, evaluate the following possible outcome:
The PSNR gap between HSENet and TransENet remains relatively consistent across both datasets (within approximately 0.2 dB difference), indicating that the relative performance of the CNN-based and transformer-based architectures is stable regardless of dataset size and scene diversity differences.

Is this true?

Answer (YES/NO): YES